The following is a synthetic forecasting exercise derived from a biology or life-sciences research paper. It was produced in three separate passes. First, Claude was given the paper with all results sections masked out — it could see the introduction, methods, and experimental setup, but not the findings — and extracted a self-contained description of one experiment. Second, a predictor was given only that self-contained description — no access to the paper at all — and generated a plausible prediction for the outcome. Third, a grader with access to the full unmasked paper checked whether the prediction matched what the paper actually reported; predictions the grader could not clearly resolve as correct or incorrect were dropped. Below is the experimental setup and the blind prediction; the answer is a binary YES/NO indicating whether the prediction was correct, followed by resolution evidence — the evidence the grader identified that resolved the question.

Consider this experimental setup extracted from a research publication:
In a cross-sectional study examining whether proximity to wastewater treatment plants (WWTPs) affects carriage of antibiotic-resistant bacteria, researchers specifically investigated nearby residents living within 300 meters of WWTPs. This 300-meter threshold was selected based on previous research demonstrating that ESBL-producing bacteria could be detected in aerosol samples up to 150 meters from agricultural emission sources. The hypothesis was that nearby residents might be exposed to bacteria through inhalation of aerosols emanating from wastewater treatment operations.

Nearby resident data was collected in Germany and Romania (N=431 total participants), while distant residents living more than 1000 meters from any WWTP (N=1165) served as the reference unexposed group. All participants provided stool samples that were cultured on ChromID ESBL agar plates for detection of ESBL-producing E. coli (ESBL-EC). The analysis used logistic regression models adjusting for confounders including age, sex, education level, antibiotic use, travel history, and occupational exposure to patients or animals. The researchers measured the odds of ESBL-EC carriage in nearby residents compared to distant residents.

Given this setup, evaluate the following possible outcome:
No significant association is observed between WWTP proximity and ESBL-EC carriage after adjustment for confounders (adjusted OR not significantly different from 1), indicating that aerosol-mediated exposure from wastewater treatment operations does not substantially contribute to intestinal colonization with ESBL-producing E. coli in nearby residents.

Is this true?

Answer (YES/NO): YES